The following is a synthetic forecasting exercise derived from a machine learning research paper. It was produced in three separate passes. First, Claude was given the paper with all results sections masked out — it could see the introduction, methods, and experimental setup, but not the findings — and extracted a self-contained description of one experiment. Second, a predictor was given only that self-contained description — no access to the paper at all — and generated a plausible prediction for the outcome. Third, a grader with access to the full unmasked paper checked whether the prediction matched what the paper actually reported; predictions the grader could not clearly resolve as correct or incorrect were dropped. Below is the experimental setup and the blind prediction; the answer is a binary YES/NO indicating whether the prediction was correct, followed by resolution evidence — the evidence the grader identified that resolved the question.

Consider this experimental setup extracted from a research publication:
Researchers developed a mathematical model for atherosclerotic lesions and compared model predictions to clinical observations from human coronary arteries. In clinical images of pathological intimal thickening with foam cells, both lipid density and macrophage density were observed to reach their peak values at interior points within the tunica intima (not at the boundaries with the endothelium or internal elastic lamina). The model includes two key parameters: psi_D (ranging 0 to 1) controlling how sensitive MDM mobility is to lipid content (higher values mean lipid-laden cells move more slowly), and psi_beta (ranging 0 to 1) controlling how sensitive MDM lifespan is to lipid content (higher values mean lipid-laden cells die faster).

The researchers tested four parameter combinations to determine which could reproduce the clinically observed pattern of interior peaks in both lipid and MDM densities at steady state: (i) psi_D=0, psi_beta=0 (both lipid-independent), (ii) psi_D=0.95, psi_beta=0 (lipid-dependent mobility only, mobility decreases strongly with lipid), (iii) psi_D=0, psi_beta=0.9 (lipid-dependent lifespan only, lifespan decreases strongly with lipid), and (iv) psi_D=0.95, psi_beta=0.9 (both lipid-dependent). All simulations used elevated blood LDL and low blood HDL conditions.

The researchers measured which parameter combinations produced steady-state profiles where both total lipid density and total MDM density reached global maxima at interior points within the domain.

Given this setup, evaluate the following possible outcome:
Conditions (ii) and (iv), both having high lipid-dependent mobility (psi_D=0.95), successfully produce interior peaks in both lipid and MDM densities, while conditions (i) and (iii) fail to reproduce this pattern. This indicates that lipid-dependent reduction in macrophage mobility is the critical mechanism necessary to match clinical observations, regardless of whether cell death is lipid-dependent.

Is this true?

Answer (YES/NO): NO